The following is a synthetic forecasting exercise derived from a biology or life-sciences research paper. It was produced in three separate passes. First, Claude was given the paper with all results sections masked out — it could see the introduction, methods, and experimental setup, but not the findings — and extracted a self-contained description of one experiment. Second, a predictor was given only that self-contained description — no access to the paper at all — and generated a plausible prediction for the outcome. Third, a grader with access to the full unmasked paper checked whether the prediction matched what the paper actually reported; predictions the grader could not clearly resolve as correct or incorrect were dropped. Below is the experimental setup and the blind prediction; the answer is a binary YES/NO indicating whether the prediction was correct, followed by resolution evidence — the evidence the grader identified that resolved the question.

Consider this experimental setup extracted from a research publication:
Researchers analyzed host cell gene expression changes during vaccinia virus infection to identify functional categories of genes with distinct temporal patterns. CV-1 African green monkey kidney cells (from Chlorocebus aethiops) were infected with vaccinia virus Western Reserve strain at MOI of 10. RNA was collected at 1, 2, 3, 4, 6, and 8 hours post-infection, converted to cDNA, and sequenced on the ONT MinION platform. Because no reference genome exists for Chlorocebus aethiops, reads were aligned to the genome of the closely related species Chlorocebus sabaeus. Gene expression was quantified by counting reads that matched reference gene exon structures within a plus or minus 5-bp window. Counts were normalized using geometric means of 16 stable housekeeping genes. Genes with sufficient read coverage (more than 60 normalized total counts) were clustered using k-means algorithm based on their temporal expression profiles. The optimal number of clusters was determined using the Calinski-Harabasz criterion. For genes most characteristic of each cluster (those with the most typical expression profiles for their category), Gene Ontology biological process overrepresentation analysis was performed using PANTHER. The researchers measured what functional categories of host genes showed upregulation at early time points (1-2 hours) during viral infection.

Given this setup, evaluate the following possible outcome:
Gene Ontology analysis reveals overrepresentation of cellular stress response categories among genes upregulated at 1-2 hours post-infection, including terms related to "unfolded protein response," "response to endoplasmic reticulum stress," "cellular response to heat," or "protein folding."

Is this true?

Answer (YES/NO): NO